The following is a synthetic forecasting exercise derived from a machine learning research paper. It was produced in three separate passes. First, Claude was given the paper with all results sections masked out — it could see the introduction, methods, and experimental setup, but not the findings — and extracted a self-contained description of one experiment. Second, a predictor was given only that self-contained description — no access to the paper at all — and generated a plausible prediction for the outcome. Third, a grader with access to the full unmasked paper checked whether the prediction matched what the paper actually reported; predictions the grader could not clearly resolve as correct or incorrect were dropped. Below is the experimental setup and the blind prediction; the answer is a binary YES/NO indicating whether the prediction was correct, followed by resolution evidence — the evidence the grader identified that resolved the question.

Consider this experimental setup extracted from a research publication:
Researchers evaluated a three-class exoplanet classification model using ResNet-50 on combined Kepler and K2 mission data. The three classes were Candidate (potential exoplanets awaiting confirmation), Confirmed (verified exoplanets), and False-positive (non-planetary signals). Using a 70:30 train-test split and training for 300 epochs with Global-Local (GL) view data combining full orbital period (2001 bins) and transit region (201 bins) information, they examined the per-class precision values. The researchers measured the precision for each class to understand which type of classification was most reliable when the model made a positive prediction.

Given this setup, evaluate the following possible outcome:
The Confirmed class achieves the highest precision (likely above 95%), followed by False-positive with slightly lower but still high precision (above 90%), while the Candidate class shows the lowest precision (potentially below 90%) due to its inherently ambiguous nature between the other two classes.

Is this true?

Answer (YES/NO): NO